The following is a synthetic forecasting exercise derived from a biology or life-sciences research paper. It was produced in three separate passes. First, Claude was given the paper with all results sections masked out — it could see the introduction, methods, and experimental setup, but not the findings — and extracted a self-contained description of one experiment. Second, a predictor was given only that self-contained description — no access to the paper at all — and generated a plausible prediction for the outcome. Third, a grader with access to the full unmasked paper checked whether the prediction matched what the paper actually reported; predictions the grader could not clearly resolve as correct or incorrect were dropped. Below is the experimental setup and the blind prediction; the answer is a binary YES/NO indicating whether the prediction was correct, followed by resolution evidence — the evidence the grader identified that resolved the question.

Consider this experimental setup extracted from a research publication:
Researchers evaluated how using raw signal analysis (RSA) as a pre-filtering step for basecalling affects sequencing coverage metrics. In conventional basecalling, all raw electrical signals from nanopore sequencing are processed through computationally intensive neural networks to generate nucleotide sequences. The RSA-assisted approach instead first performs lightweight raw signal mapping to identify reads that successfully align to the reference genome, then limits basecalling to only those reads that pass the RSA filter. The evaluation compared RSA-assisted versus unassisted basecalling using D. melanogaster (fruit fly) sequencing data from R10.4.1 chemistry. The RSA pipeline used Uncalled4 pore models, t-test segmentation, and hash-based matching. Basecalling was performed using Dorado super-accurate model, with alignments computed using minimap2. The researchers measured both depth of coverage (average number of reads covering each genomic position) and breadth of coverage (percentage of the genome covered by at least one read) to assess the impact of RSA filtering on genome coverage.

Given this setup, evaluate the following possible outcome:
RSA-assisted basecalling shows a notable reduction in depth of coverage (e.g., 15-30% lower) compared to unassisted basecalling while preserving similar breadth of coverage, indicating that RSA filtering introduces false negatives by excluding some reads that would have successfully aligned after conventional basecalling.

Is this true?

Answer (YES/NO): NO